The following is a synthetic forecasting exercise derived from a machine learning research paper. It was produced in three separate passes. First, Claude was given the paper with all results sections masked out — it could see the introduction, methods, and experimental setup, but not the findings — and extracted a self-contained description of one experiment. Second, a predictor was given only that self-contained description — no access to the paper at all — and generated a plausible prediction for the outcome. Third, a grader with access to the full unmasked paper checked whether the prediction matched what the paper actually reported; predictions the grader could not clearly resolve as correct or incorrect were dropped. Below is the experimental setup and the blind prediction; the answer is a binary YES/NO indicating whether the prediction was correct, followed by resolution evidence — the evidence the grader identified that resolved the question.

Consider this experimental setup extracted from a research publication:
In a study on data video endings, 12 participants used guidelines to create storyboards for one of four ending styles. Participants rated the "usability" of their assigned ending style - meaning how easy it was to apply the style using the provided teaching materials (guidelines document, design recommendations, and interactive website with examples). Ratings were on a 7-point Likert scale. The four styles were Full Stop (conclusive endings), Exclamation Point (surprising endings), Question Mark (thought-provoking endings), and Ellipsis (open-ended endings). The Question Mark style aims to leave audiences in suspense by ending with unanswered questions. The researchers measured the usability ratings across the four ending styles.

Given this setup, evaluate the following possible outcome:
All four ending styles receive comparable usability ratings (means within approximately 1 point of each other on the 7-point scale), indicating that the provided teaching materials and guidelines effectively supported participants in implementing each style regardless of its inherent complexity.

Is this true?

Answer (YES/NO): YES